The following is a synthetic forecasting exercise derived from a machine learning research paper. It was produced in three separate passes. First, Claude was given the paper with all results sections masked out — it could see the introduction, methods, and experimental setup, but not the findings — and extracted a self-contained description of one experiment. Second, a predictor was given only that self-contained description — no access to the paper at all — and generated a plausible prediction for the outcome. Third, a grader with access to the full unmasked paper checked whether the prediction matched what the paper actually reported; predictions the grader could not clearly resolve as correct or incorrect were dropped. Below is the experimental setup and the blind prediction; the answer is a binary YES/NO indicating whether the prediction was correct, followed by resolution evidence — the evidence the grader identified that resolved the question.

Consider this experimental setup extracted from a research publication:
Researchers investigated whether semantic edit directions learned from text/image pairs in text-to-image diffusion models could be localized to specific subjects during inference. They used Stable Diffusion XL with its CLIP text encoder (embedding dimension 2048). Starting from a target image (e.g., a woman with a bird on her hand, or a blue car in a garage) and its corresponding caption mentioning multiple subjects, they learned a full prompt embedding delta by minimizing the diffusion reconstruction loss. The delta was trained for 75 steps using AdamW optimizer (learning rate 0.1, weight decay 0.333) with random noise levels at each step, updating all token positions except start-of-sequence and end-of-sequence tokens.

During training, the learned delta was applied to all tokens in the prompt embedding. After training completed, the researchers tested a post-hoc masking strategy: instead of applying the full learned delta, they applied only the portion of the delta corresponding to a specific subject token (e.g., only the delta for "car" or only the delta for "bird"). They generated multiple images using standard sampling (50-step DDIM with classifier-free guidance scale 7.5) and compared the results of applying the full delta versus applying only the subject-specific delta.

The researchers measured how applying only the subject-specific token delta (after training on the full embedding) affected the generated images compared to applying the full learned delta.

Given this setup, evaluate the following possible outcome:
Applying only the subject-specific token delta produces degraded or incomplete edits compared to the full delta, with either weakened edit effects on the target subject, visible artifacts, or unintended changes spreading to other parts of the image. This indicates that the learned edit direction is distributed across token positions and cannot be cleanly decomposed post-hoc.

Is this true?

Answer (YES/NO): NO